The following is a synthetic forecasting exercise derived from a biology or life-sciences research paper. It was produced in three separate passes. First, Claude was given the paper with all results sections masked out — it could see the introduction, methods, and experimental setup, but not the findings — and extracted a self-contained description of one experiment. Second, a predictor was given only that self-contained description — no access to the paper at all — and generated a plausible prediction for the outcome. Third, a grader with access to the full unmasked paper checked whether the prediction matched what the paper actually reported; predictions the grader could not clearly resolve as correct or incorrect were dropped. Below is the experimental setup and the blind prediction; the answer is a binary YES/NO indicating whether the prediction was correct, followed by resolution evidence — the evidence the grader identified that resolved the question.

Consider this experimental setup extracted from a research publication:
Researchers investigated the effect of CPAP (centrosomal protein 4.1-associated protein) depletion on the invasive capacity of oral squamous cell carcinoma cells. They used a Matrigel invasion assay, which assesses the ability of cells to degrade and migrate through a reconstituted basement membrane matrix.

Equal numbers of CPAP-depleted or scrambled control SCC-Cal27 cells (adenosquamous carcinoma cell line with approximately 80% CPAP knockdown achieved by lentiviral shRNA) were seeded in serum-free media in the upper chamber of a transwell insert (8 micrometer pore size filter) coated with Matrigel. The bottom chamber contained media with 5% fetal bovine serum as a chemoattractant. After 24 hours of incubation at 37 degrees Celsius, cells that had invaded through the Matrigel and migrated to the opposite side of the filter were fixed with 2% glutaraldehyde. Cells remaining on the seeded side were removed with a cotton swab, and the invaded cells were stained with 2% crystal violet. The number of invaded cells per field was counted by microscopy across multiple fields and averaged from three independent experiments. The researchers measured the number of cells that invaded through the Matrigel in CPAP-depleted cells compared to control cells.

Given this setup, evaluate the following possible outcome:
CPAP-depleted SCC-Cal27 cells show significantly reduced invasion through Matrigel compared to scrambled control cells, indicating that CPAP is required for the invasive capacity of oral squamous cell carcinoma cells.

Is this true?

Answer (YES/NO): NO